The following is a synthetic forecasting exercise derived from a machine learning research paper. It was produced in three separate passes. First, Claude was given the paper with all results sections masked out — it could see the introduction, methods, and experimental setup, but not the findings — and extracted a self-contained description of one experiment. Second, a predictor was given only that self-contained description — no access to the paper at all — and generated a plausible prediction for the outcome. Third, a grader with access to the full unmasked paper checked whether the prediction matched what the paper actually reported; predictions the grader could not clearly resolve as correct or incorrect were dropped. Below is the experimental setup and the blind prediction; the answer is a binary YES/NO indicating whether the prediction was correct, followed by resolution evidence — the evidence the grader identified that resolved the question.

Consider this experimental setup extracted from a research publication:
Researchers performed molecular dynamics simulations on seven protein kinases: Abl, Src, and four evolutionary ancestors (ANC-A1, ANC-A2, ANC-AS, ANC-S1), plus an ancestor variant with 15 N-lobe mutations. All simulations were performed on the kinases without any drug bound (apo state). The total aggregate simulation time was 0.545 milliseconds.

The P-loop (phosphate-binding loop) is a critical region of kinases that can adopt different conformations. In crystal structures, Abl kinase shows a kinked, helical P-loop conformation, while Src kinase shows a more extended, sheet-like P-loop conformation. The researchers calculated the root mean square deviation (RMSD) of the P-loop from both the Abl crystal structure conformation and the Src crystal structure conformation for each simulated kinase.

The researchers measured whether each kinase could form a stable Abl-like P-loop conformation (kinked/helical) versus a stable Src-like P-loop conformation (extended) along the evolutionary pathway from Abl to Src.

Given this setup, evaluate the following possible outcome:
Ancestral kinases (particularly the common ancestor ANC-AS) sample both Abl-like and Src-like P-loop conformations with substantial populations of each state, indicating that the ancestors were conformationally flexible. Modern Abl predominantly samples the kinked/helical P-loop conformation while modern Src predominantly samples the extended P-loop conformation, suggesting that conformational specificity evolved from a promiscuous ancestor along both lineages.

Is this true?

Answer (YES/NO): NO